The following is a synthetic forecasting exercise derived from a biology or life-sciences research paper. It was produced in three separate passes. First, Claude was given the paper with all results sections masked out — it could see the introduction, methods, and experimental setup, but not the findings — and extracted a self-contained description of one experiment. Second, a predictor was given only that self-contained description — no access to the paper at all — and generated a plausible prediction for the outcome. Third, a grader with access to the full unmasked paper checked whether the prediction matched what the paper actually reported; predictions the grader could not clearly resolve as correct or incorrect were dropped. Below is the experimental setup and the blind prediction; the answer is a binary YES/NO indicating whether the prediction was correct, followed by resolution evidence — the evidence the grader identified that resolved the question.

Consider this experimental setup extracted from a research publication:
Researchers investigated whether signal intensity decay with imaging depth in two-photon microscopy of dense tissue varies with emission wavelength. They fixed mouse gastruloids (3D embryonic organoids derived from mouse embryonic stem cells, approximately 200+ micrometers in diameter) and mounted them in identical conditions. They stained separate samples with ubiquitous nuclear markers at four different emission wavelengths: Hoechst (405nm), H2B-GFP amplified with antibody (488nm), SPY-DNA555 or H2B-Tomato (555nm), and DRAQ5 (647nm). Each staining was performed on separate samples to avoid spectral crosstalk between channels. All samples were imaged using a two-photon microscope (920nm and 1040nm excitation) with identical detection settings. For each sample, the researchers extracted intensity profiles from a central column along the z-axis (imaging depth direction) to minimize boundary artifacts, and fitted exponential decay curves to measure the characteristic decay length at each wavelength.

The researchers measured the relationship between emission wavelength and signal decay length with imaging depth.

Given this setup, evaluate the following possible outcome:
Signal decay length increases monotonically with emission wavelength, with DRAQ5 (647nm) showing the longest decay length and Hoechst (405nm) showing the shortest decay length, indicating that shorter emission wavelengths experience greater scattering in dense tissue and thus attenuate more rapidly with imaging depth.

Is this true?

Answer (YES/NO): YES